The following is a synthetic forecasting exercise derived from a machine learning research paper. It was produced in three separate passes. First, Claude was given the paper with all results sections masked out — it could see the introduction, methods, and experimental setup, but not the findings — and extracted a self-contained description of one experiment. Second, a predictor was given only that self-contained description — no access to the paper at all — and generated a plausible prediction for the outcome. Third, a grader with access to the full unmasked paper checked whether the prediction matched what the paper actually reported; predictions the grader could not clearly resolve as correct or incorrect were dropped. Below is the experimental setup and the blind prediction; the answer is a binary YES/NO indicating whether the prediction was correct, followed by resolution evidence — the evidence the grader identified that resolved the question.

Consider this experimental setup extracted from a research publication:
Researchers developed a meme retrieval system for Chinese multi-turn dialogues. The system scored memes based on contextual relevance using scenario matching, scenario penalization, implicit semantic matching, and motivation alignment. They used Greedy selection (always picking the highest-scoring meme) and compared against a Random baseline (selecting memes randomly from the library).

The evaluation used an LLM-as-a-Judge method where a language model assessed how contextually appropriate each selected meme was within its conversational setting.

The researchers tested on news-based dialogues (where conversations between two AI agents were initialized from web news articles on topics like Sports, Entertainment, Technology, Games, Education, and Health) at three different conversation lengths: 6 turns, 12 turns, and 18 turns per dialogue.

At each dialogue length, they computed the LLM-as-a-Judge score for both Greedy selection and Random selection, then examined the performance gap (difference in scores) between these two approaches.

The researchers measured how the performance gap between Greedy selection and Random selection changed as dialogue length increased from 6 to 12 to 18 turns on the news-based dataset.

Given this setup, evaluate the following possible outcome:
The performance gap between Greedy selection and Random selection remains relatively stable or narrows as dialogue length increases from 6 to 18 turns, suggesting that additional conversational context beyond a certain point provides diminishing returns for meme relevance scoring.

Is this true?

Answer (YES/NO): YES